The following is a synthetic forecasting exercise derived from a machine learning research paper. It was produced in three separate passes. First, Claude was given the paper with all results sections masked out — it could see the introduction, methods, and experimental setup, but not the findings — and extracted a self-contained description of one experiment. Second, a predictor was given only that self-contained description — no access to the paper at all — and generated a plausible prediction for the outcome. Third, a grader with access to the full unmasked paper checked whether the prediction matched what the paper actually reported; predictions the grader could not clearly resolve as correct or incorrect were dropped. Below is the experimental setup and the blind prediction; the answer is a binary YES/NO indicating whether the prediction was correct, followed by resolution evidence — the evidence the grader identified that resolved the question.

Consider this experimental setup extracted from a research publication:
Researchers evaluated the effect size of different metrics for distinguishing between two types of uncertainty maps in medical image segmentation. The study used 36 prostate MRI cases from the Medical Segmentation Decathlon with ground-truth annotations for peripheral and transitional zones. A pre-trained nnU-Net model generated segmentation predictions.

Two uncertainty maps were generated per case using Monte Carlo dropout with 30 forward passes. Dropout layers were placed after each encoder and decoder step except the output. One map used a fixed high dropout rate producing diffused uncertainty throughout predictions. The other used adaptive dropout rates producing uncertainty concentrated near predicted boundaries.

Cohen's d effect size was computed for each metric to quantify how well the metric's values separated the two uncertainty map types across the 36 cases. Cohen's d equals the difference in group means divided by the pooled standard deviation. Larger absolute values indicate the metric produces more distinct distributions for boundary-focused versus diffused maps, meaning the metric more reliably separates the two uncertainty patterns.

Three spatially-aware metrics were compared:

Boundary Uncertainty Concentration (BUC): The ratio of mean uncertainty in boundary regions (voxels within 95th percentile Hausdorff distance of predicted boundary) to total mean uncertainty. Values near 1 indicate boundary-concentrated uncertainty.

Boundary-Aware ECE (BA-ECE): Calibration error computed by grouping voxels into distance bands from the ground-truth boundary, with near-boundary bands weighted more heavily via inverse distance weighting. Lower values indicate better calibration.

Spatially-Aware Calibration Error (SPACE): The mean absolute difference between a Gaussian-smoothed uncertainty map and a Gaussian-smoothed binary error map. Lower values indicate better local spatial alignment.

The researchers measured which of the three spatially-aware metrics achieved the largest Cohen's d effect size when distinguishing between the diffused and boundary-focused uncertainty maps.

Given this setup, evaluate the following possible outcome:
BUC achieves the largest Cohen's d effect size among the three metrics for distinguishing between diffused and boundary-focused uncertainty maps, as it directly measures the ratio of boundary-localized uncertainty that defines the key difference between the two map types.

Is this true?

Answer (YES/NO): NO